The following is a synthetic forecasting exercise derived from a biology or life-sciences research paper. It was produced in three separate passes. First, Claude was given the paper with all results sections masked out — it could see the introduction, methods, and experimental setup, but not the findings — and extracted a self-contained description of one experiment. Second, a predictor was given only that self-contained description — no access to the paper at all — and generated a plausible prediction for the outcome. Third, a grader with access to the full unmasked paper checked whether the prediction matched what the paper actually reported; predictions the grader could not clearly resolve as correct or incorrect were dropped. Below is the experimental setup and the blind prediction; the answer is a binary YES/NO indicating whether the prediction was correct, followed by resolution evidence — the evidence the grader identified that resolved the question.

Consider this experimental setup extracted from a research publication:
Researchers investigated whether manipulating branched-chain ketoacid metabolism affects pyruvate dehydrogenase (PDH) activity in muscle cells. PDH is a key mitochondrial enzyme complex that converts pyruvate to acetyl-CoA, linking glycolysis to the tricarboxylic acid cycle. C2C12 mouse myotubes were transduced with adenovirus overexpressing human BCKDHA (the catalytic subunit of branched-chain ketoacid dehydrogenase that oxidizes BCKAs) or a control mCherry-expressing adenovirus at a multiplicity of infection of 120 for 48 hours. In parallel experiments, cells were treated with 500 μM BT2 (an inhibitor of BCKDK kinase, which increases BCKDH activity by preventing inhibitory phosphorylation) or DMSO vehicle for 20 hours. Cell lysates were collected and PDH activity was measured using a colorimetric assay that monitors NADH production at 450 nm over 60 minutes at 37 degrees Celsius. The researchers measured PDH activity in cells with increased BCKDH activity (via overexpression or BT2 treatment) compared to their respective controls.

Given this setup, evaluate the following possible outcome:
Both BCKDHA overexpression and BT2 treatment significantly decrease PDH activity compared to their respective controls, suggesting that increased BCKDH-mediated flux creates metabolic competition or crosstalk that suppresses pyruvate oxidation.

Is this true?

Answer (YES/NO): NO